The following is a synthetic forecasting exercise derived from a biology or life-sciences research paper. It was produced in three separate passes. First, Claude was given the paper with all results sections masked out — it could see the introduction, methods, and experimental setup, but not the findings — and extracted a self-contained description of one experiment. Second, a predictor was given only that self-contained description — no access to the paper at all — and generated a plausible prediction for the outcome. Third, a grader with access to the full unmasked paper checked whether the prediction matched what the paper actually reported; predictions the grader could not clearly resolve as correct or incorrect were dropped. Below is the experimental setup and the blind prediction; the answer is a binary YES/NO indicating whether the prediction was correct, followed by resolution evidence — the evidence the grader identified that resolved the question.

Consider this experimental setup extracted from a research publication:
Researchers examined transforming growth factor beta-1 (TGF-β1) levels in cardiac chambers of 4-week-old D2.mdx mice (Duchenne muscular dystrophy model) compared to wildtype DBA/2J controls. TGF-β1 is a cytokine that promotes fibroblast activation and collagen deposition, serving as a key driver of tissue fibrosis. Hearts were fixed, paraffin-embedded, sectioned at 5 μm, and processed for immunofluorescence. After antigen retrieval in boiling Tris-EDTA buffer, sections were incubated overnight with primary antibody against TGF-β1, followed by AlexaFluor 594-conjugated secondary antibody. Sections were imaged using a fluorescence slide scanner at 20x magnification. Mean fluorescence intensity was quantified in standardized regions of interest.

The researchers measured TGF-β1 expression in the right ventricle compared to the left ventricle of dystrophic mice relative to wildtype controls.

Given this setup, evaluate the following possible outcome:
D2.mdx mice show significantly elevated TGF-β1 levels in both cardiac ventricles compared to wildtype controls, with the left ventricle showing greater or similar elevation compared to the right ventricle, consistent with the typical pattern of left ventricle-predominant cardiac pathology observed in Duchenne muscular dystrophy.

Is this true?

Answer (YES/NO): NO